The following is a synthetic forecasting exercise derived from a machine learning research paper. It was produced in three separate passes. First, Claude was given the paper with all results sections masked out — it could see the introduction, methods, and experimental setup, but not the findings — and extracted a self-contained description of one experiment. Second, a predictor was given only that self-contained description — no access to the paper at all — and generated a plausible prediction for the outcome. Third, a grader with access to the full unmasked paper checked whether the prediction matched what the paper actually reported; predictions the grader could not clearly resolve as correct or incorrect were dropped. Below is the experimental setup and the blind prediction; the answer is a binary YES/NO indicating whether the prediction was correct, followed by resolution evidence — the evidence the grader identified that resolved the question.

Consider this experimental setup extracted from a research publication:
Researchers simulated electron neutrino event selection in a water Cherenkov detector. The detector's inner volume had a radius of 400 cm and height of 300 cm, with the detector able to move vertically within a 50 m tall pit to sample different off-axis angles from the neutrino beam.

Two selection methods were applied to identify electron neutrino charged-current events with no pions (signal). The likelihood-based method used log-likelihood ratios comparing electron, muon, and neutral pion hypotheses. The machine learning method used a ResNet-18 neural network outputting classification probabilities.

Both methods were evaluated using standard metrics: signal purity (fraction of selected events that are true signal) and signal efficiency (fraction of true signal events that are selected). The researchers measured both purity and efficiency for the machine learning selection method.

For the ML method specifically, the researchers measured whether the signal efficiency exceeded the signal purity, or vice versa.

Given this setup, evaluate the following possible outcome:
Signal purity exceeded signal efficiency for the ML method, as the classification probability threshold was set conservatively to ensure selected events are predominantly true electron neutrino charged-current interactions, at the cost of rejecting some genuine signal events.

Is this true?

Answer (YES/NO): NO